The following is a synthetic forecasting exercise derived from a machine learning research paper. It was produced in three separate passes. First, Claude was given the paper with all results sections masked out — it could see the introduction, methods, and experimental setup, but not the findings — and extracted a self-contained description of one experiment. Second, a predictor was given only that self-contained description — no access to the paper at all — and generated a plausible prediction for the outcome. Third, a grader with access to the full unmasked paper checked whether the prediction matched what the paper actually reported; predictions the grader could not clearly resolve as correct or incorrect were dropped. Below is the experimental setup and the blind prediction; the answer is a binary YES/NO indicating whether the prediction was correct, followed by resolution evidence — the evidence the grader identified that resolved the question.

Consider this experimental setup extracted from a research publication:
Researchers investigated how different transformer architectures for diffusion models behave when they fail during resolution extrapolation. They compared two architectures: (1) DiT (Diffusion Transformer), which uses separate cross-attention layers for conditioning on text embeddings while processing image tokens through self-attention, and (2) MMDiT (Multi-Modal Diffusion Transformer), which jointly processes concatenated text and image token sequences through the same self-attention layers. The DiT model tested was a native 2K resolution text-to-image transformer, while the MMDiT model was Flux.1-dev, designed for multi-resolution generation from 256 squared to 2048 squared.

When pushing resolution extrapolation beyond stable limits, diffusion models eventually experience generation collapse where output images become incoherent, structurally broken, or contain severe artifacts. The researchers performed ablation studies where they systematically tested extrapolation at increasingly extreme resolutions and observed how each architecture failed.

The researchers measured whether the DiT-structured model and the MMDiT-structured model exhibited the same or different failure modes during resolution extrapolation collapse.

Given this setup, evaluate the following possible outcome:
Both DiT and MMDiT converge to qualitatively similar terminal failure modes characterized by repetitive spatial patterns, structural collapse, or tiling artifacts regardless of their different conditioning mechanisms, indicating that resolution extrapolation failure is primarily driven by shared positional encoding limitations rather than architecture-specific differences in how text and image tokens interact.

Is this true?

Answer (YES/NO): NO